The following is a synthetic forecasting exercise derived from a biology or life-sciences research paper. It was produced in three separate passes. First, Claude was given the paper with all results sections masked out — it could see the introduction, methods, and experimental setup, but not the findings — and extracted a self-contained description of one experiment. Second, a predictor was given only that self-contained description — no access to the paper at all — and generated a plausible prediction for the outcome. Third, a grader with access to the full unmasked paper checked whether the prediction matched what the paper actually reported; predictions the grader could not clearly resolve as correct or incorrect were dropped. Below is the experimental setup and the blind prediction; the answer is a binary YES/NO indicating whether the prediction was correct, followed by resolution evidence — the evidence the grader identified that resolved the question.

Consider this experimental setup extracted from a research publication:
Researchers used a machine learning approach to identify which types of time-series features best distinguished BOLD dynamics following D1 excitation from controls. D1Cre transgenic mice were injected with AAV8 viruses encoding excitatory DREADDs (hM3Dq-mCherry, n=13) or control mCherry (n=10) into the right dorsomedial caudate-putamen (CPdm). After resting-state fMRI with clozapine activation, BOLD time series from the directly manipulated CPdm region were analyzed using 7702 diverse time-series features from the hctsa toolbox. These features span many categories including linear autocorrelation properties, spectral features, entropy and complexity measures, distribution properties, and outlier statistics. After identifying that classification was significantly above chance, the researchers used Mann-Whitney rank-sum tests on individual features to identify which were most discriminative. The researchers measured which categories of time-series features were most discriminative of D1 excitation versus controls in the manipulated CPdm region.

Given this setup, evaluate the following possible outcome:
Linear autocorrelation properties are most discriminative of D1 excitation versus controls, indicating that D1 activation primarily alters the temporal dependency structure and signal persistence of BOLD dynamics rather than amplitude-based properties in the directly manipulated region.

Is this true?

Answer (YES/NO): NO